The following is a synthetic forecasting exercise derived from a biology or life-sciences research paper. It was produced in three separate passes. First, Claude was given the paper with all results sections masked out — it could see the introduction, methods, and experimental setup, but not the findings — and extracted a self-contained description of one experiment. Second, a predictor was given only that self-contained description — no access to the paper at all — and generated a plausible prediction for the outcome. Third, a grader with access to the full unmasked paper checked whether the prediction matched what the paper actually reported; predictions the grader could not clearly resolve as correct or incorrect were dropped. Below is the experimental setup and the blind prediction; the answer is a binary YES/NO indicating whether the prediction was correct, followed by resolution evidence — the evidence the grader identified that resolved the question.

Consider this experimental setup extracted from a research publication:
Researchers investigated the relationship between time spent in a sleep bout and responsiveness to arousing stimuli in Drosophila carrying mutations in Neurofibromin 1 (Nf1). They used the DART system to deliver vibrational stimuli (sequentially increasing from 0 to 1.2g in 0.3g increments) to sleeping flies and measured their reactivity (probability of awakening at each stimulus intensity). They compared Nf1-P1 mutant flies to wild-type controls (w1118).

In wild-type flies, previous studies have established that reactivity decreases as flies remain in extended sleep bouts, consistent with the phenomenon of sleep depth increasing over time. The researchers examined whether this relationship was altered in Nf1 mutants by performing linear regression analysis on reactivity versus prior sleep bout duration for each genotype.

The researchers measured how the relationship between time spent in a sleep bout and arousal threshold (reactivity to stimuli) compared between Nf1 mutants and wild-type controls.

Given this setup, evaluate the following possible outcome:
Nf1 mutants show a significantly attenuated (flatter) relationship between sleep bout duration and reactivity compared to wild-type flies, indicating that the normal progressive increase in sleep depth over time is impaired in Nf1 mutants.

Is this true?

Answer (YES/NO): YES